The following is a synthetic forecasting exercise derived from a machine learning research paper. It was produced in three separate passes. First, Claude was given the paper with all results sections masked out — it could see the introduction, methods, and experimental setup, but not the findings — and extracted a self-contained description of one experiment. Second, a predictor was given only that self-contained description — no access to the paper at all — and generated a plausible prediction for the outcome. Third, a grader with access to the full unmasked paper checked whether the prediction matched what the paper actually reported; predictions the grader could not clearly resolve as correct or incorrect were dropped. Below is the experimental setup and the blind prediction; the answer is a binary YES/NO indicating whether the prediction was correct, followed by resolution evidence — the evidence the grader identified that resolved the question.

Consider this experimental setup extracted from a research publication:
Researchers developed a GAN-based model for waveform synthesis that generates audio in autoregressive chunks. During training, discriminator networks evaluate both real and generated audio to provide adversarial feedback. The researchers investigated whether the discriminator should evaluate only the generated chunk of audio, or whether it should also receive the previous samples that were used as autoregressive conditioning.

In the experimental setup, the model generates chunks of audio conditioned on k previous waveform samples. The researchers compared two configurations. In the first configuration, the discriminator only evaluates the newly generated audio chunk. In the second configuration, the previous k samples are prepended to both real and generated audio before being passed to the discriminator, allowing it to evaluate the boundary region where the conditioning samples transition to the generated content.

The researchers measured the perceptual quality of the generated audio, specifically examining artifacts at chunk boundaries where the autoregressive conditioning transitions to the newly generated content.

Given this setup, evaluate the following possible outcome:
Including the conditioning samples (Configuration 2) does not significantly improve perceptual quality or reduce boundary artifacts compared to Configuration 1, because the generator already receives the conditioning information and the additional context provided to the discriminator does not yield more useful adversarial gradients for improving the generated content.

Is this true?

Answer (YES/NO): NO